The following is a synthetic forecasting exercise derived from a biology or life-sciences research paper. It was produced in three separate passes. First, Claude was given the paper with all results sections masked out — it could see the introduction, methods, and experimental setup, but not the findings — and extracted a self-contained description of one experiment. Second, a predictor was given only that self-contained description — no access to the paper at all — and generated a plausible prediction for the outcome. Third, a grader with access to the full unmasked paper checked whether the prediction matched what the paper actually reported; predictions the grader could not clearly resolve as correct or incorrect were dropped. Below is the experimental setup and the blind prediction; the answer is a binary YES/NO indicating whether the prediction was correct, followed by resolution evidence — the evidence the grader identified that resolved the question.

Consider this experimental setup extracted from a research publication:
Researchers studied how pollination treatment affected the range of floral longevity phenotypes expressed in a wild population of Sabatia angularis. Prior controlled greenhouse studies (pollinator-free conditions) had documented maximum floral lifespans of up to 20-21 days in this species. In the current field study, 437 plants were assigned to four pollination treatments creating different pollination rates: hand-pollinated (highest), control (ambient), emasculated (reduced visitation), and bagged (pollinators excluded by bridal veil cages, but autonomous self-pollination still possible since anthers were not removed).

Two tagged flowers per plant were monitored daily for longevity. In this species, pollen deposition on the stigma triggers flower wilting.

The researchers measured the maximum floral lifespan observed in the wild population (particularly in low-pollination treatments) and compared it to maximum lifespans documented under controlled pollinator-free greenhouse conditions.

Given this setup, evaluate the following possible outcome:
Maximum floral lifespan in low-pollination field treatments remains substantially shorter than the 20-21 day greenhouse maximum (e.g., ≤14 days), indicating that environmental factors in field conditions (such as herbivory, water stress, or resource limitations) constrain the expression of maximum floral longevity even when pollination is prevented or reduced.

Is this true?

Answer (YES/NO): YES